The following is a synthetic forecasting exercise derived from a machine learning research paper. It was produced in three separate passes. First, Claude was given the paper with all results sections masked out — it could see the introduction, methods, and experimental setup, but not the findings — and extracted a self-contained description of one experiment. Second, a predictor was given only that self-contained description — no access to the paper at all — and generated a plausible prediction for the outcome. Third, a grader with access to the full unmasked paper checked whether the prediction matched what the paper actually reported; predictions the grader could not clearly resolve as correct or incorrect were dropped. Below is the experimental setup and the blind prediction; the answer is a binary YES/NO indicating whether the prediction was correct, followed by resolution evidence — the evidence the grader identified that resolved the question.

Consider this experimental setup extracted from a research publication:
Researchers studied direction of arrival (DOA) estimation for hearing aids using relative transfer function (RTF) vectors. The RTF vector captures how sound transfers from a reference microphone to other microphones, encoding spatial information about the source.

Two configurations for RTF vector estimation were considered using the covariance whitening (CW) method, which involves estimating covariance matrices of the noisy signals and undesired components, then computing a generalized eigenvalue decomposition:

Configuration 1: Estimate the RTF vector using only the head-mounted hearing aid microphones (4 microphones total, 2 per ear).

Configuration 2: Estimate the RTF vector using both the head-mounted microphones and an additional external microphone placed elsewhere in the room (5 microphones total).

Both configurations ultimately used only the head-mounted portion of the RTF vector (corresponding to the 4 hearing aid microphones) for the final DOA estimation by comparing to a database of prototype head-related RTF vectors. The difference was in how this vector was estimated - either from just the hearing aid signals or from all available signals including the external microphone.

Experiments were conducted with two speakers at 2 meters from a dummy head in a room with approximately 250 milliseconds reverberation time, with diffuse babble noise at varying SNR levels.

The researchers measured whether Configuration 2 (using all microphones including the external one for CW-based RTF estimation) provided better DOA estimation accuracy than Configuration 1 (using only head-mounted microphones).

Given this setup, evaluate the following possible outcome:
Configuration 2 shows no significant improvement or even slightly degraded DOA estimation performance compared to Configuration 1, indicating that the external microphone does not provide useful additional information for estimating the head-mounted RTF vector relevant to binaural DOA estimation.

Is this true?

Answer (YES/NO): YES